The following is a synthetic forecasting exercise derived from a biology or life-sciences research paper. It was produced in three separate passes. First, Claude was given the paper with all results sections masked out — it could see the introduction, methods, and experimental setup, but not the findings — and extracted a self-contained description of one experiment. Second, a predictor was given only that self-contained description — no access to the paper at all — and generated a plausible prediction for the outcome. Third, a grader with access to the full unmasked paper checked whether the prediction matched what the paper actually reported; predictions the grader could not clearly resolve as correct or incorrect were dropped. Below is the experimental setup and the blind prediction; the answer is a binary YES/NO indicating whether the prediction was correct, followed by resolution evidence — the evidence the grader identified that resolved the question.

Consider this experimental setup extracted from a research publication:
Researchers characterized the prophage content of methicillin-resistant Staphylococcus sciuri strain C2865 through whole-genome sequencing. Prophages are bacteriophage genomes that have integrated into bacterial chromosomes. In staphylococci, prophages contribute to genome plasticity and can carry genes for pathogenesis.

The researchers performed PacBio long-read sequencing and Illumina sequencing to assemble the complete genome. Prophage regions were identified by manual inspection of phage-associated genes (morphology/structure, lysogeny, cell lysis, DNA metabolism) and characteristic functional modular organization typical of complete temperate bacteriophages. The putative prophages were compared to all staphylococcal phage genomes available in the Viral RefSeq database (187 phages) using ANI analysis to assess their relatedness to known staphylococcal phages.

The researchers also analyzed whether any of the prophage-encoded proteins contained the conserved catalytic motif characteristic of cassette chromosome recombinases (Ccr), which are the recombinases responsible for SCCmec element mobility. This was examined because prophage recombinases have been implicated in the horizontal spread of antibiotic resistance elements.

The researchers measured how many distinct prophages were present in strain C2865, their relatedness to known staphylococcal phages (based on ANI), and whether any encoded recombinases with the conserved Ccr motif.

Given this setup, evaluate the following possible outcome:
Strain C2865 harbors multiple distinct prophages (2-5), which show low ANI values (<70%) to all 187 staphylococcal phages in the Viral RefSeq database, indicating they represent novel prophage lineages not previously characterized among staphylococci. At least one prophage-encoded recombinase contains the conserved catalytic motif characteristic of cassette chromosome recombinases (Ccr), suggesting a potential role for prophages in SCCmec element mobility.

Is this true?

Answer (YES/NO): NO